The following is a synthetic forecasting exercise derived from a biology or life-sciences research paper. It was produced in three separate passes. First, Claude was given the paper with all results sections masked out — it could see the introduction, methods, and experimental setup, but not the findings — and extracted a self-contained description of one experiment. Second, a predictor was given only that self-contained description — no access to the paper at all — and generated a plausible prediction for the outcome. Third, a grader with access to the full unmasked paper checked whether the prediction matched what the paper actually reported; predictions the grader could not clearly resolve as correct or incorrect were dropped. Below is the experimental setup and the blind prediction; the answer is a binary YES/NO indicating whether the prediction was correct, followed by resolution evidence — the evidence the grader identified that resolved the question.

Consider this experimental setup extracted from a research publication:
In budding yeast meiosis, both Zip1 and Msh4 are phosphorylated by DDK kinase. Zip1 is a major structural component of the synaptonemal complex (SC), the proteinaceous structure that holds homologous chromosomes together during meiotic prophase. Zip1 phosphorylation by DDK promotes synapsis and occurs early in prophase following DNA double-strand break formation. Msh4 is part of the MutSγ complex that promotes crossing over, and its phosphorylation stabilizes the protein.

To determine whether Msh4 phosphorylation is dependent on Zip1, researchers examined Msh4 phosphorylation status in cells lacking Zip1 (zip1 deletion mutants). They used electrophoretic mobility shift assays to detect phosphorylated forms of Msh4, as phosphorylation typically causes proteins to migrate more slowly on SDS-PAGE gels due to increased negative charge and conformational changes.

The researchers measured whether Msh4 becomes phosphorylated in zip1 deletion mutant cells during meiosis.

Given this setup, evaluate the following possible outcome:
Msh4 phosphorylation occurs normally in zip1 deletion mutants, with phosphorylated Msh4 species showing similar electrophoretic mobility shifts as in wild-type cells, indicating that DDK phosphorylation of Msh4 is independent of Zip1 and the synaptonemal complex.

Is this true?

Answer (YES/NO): NO